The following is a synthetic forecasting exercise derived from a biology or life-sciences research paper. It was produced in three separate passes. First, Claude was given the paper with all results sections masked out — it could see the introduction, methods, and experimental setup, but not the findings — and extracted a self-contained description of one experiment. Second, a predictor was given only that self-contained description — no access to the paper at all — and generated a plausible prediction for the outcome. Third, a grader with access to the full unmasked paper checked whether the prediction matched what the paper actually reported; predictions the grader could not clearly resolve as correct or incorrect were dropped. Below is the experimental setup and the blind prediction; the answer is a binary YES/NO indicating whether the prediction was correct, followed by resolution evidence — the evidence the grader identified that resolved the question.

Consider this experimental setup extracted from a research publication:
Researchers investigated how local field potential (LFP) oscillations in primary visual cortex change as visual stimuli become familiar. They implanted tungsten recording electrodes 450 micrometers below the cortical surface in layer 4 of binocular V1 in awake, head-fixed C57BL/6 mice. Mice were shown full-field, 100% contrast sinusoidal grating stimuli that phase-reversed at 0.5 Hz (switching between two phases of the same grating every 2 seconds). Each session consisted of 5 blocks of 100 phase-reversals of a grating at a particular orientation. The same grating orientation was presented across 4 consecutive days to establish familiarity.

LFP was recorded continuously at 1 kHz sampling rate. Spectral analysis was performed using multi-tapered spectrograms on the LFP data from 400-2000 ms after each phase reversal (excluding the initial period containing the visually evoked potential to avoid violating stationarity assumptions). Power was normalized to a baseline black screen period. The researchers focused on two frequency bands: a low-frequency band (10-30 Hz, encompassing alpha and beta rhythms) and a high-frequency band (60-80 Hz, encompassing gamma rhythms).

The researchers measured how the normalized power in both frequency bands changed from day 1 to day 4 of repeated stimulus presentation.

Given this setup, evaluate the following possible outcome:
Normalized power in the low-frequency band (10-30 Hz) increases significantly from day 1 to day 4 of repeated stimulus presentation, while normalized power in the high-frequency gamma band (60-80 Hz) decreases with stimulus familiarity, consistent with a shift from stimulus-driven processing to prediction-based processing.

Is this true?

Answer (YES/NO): YES